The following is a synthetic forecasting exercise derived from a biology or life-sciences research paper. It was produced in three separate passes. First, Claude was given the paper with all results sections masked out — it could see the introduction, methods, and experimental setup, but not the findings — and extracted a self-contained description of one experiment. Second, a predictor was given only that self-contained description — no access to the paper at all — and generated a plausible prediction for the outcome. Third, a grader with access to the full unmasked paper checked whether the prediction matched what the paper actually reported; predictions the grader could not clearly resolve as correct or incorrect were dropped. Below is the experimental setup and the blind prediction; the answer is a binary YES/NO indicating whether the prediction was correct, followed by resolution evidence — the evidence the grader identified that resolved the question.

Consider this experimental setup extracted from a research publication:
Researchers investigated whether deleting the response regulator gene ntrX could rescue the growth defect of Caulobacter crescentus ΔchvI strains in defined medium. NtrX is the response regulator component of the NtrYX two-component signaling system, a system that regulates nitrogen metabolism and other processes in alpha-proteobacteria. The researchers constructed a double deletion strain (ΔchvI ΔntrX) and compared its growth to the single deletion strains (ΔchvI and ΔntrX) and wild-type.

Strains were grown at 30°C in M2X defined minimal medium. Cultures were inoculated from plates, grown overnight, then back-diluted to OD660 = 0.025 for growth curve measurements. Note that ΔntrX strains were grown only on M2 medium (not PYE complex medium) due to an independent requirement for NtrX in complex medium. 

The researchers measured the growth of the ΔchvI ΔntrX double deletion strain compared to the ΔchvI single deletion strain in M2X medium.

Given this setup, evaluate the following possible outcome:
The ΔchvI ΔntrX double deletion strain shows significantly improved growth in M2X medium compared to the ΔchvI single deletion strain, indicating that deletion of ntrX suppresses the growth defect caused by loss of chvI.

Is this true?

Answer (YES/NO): YES